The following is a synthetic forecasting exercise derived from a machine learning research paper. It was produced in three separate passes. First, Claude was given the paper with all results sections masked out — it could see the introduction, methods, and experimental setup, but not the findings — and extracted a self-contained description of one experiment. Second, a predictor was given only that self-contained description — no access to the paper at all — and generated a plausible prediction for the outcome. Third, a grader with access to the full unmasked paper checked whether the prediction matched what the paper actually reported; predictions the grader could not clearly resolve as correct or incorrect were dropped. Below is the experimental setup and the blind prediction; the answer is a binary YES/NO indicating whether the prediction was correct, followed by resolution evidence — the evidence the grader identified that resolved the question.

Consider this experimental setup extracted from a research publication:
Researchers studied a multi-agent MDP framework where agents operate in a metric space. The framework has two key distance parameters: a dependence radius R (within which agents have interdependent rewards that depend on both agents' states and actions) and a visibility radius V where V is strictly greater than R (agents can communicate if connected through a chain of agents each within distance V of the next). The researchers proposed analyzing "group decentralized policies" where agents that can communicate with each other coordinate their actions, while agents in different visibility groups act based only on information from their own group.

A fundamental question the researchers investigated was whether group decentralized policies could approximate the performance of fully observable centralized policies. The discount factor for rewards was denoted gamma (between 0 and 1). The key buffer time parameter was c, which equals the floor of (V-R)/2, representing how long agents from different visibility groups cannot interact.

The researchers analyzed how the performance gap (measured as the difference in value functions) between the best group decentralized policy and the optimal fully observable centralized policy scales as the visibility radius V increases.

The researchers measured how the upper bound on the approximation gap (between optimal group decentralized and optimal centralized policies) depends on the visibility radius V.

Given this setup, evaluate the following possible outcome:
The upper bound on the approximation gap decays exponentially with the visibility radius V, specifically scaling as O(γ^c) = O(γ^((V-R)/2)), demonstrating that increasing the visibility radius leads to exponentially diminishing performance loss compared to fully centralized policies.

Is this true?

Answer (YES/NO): YES